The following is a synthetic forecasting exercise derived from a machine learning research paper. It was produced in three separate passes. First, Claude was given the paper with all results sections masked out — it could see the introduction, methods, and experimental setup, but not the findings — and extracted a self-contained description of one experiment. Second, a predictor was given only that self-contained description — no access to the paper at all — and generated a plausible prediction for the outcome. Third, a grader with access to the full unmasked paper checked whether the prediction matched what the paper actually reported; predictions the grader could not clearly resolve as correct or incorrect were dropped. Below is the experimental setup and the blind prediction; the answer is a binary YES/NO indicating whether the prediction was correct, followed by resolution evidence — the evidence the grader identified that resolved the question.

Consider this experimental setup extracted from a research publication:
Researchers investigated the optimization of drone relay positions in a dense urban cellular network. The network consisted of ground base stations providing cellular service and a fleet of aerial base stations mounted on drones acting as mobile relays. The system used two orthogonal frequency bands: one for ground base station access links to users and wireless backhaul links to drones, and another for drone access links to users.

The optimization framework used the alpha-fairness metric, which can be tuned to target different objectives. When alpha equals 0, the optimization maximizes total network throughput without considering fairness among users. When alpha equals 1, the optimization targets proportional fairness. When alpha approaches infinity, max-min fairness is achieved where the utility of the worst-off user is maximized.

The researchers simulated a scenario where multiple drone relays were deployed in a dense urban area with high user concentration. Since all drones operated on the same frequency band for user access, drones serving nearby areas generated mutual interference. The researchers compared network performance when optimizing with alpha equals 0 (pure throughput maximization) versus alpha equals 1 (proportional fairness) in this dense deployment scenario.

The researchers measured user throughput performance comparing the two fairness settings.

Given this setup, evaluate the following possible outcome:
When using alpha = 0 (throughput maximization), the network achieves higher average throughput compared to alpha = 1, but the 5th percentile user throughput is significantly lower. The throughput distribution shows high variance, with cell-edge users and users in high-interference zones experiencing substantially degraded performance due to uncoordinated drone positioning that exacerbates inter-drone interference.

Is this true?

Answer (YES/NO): NO